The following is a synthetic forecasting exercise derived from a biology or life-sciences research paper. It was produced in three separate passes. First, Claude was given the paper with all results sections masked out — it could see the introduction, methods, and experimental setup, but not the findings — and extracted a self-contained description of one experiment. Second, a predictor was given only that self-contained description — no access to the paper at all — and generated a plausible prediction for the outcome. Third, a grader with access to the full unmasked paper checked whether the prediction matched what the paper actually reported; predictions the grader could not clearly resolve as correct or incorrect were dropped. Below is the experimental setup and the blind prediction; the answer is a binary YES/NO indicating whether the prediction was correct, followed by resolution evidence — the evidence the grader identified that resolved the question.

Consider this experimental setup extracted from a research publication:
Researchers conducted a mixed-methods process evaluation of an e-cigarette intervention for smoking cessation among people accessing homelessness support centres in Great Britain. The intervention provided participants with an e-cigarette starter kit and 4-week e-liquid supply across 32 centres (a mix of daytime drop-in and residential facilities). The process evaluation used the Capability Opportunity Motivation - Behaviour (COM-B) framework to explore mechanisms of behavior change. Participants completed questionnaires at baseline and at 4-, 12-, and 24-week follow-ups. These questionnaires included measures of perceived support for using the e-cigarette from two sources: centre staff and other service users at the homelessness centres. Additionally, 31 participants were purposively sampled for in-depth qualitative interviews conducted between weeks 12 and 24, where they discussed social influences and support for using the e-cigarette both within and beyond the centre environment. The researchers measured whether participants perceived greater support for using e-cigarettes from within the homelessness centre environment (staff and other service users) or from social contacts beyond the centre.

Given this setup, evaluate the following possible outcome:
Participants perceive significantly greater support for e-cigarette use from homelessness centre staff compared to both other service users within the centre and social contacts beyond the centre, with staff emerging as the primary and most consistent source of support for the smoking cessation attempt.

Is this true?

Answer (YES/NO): NO